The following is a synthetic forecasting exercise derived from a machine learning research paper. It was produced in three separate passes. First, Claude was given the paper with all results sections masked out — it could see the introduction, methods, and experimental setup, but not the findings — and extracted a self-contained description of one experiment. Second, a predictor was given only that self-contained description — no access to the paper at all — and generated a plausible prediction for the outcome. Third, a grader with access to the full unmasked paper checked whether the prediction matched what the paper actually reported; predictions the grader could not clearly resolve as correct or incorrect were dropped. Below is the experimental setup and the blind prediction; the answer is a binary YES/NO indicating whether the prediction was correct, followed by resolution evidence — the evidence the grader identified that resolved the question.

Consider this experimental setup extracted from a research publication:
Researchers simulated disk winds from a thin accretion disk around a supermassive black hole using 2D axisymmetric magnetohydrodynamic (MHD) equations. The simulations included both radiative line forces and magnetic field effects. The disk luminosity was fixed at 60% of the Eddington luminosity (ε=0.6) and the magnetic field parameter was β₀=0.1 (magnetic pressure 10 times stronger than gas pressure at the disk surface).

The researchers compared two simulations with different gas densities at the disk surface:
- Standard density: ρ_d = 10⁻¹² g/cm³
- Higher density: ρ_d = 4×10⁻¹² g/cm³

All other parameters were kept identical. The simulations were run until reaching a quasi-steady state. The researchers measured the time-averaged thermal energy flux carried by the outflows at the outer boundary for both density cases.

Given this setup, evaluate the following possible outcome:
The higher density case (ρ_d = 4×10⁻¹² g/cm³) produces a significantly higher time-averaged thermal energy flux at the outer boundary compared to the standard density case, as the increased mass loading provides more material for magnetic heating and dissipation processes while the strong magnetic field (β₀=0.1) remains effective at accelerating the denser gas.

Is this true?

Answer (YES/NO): YES